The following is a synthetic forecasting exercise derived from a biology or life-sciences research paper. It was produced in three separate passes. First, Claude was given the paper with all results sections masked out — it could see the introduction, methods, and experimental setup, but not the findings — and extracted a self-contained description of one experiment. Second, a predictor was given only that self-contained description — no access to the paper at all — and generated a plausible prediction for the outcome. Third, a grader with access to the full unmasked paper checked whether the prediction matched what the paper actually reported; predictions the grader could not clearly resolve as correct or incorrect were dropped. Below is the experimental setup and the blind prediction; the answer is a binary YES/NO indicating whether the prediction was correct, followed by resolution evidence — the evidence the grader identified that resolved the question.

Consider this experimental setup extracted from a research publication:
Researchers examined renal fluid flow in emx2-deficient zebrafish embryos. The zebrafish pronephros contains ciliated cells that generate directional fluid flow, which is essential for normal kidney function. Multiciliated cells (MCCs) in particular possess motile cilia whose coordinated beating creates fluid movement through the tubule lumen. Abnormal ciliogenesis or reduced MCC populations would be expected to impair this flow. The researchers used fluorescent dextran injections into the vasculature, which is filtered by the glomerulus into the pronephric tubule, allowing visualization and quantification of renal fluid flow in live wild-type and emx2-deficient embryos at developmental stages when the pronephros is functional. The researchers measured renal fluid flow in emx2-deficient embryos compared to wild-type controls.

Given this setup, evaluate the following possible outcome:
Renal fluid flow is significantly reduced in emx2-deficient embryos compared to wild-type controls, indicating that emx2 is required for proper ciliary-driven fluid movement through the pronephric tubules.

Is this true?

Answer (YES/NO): YES